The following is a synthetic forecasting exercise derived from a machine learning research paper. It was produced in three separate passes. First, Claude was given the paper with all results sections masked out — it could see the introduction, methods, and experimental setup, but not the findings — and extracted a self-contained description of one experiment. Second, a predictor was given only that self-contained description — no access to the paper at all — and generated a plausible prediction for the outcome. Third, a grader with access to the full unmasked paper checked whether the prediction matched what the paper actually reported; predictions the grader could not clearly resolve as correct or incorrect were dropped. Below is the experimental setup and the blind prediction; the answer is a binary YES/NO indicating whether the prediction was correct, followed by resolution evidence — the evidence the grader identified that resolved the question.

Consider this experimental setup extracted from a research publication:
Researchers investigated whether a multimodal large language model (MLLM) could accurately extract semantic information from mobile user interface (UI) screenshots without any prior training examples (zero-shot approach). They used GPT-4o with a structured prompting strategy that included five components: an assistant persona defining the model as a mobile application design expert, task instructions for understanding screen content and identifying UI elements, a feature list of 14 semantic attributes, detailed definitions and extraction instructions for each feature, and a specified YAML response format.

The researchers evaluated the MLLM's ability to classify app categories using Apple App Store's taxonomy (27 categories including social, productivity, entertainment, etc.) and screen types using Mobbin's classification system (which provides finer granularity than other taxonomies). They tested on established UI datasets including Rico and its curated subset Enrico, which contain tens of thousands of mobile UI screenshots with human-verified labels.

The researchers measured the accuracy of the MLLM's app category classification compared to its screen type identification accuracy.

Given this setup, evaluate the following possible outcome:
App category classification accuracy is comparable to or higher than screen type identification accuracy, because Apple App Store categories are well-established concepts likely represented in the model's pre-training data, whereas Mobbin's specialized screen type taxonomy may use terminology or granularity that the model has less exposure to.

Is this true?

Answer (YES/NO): YES